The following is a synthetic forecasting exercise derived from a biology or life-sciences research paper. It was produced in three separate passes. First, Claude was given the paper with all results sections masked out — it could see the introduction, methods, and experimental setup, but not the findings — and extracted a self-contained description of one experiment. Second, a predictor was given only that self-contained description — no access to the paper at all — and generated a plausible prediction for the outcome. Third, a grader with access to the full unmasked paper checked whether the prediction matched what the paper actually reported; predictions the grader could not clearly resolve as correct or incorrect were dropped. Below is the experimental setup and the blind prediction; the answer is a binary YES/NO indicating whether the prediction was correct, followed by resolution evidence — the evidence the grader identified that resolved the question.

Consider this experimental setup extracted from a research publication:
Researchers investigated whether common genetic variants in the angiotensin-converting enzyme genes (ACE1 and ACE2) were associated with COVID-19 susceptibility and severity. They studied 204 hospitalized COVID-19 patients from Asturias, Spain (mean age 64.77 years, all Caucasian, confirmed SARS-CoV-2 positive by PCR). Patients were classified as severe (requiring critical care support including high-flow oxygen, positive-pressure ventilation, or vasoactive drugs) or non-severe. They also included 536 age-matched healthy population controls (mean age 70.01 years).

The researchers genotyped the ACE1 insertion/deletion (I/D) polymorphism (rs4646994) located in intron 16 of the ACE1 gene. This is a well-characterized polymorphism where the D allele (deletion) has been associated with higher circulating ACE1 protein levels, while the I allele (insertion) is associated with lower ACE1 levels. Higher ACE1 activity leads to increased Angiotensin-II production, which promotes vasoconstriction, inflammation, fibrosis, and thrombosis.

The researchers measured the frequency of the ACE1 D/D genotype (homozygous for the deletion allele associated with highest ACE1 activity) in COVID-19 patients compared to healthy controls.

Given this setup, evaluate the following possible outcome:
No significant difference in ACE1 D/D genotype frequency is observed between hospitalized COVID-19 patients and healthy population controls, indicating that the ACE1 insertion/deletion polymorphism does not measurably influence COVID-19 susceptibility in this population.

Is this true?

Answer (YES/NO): YES